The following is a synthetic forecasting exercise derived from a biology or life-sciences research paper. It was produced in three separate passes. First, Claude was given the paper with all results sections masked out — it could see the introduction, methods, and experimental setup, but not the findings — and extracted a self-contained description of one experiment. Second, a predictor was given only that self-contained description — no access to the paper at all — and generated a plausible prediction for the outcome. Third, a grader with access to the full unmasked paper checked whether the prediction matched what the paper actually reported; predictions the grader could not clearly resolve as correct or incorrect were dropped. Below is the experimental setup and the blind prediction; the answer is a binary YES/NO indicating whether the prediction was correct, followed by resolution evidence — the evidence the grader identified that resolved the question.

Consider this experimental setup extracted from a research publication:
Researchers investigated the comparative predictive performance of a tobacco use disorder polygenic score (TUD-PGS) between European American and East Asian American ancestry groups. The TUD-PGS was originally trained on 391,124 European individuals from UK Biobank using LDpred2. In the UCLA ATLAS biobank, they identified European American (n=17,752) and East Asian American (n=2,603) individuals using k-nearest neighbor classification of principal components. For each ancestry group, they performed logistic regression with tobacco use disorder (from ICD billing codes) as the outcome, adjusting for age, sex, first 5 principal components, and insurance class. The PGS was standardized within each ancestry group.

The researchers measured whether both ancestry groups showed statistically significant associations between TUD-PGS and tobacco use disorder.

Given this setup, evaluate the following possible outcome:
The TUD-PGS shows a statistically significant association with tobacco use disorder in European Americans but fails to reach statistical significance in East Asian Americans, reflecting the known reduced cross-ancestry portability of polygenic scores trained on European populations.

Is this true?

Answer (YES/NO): NO